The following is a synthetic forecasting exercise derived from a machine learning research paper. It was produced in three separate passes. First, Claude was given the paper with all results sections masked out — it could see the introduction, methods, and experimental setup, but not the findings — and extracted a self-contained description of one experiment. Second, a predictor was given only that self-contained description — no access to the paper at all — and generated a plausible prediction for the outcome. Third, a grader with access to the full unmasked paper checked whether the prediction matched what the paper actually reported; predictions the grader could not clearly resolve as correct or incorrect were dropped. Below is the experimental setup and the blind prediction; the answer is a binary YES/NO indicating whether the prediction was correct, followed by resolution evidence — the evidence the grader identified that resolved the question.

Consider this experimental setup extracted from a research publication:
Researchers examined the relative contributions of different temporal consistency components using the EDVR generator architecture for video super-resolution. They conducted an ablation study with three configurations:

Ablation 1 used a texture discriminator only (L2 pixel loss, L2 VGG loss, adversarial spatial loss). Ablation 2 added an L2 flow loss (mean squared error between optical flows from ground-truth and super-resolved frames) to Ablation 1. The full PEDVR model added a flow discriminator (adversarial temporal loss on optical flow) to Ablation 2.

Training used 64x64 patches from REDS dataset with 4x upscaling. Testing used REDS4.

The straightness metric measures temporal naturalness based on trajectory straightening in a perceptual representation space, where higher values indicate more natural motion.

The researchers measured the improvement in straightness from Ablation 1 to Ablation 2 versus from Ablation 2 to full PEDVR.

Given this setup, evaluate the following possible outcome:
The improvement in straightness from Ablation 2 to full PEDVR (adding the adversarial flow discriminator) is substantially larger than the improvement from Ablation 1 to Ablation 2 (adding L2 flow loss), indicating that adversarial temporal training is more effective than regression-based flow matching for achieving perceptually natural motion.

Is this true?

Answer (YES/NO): YES